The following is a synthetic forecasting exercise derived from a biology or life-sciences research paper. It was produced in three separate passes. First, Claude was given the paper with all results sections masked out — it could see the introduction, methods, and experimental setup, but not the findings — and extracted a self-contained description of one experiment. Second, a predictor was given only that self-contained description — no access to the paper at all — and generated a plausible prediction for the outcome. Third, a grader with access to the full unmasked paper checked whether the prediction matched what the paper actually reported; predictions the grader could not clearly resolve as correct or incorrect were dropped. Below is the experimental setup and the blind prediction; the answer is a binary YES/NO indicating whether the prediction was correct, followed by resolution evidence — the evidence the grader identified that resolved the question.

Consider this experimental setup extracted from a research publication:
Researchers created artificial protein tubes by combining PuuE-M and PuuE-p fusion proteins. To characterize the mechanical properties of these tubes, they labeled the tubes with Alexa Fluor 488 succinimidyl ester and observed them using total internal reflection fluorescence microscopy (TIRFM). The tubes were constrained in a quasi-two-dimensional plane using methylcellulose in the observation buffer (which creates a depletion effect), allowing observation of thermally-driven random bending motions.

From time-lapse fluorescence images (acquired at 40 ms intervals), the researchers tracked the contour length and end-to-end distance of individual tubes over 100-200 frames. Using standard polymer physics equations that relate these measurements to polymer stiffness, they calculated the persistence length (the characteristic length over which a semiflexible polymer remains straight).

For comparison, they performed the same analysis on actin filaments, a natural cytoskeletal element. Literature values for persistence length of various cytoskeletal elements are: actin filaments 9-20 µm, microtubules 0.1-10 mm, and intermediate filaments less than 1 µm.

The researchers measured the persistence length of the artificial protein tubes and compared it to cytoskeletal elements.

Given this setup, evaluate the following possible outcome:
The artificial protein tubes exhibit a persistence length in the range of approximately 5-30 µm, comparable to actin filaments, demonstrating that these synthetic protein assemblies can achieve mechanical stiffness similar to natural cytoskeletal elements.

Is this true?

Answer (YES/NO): YES